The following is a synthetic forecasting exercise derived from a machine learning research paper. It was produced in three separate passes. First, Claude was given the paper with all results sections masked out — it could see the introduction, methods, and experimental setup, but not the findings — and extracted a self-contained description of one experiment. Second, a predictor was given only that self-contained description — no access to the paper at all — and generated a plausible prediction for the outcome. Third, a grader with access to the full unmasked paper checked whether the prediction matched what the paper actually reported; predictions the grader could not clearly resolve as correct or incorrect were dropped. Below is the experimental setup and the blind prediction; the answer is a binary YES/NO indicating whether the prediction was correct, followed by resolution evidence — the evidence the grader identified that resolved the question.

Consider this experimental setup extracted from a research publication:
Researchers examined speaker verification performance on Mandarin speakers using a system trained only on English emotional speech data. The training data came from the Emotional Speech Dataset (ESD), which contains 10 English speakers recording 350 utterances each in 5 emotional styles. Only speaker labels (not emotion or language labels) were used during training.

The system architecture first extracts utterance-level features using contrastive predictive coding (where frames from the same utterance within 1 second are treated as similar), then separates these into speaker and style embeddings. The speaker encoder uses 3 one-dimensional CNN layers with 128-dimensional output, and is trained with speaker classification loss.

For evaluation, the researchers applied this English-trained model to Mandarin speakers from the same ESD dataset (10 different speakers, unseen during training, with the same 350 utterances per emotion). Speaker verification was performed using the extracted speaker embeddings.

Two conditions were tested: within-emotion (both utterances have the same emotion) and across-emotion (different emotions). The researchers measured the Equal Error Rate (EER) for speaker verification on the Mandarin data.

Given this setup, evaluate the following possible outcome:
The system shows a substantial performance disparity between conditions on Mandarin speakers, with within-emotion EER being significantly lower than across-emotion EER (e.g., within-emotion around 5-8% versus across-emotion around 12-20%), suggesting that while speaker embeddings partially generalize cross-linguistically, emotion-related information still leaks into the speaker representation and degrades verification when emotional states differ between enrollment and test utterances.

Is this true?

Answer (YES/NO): NO